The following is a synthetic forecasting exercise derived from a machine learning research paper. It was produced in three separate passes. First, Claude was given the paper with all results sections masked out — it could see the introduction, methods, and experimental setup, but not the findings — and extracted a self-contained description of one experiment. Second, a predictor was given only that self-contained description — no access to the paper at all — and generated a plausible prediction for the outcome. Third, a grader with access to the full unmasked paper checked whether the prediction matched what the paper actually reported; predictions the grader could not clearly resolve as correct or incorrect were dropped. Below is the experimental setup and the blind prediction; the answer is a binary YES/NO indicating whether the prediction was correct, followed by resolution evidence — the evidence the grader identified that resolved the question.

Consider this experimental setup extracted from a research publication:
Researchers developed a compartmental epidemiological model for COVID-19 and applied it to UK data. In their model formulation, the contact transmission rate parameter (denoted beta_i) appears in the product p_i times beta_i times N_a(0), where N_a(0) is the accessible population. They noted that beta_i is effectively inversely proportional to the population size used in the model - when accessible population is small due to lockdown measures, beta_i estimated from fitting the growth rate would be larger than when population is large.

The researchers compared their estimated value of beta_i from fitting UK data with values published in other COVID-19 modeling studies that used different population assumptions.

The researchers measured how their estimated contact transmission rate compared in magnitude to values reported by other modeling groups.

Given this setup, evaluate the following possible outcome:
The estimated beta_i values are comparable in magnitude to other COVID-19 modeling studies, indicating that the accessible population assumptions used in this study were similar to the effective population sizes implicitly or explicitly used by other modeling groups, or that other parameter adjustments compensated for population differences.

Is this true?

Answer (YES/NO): NO